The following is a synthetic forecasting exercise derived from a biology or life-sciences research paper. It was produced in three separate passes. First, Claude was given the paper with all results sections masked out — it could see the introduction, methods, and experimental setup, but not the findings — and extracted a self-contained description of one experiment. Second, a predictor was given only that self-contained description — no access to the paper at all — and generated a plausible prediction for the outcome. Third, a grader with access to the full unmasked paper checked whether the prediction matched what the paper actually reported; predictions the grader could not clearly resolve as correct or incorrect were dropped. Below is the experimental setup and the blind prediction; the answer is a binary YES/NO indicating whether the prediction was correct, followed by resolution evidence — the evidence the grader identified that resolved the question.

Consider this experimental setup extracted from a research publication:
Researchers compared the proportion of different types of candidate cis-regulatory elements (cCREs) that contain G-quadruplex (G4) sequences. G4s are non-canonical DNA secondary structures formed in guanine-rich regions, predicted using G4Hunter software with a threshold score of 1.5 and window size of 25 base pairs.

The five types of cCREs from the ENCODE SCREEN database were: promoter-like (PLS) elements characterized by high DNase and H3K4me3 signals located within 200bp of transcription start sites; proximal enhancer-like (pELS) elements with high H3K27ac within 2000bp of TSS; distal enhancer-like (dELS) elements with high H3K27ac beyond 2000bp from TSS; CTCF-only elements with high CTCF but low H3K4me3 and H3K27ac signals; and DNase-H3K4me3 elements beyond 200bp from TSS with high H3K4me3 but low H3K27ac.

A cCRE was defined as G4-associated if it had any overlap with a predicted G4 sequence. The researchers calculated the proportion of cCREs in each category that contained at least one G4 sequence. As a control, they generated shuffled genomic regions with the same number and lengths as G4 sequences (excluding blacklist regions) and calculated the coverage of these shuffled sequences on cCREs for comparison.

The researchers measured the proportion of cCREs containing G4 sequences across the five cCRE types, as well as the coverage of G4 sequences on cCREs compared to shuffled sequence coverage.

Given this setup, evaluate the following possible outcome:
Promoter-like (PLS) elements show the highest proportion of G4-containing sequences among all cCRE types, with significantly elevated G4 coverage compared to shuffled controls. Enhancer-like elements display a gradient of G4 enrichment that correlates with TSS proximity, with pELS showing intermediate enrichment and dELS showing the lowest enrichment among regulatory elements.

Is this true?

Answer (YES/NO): NO